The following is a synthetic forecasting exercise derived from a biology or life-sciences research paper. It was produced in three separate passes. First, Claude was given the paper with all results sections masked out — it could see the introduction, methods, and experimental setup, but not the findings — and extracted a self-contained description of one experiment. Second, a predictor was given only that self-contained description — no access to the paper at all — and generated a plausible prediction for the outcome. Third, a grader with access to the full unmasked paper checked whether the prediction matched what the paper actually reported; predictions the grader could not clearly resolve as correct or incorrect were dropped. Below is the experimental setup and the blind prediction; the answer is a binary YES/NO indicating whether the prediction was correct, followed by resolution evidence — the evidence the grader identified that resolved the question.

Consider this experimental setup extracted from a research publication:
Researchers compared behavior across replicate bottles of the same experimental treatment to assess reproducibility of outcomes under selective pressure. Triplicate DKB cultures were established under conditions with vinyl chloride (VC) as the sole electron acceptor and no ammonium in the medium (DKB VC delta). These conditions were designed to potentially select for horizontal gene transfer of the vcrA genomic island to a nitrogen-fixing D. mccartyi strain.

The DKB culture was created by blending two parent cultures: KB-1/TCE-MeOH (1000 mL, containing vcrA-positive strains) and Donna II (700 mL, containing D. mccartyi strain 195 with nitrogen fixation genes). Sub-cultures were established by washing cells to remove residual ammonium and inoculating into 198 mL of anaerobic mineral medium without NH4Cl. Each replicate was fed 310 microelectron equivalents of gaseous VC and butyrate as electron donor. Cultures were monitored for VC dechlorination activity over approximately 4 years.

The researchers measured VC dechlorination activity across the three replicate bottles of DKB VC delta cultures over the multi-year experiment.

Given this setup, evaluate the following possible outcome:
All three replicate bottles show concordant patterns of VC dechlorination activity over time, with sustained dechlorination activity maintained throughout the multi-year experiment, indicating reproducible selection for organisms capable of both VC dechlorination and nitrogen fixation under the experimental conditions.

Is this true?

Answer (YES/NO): NO